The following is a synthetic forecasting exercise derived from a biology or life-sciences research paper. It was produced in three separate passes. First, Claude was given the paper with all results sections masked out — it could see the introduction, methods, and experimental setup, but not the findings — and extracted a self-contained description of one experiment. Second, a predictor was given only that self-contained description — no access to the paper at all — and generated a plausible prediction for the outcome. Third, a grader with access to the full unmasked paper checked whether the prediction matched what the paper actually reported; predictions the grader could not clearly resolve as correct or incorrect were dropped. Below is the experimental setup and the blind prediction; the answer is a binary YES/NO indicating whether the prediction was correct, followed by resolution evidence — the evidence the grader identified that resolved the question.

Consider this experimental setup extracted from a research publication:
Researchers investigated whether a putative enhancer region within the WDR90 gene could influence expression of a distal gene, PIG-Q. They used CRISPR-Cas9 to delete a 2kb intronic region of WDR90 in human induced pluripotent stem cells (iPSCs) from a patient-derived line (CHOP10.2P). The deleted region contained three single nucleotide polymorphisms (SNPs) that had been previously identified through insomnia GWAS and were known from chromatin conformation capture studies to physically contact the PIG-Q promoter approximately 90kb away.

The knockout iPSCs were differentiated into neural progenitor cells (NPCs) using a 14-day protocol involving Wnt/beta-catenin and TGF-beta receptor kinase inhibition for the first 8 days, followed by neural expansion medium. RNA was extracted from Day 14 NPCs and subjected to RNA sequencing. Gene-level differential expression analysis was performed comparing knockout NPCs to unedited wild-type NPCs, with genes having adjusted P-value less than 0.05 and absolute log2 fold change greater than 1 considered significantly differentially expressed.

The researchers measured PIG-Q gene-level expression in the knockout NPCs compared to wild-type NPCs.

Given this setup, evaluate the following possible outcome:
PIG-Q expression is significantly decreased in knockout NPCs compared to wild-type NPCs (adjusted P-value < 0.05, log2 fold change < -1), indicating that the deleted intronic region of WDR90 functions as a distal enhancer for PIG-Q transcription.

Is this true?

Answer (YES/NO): NO